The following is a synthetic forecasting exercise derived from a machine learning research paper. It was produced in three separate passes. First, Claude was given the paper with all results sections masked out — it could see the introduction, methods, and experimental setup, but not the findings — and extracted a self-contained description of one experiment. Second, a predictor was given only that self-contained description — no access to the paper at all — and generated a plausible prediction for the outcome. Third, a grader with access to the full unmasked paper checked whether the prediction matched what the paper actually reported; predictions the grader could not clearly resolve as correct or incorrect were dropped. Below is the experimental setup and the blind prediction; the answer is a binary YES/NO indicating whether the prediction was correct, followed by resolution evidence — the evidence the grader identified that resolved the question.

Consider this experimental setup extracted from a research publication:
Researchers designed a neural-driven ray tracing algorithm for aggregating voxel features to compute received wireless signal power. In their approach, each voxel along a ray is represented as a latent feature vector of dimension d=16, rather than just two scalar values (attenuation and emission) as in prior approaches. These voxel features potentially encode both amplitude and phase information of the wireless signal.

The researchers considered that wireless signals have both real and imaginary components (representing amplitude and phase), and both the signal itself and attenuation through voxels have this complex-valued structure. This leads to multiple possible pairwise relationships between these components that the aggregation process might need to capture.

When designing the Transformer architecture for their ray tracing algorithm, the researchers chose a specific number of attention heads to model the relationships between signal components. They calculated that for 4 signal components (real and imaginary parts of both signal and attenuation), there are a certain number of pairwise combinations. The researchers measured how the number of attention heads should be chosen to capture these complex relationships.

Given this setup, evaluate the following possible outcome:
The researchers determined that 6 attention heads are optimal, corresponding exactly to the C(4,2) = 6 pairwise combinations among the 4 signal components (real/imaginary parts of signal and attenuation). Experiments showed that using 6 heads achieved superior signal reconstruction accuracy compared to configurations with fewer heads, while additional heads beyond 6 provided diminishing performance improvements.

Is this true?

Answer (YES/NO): NO